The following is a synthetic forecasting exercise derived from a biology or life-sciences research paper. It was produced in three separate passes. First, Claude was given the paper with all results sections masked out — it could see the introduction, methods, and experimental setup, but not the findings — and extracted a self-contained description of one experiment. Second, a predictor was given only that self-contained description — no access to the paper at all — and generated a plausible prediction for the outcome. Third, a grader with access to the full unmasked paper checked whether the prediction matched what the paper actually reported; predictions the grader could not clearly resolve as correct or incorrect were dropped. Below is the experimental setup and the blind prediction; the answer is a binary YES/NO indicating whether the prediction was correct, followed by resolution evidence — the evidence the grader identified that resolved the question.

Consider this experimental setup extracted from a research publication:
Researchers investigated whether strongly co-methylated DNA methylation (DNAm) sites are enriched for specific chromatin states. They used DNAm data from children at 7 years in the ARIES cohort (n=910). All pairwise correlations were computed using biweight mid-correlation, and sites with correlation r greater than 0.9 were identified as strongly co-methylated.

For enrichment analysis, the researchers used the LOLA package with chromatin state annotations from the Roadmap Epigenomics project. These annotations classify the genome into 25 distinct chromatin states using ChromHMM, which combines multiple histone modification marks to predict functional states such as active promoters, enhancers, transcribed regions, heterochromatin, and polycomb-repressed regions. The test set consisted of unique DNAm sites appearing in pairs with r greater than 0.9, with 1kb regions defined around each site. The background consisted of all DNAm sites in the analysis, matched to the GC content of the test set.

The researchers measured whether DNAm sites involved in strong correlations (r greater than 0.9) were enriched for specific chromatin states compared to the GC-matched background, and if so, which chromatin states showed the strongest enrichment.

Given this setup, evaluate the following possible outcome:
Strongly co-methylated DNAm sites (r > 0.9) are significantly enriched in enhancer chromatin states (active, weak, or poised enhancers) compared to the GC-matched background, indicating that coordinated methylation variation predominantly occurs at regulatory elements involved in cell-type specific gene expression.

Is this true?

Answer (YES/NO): NO